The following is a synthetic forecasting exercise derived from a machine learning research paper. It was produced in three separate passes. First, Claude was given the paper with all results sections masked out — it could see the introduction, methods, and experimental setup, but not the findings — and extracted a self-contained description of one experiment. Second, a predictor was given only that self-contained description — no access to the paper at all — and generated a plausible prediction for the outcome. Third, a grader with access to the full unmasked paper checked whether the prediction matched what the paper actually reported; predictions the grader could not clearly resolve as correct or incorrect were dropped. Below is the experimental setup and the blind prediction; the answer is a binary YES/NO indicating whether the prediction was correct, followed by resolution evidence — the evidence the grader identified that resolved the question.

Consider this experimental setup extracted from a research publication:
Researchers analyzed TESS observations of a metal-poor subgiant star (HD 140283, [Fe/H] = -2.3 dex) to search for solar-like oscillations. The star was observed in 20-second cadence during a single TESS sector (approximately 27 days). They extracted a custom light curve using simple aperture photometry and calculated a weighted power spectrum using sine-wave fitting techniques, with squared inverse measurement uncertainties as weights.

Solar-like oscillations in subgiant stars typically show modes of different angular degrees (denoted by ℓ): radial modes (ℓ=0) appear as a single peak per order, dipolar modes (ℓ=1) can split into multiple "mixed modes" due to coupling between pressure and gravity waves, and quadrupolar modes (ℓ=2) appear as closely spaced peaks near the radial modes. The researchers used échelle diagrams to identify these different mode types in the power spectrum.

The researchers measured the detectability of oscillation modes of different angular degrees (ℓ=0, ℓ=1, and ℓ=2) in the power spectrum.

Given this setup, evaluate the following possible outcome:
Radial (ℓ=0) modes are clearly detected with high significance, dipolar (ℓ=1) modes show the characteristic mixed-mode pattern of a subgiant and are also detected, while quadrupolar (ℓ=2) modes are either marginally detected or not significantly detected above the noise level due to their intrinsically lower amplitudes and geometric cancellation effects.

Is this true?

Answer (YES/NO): YES